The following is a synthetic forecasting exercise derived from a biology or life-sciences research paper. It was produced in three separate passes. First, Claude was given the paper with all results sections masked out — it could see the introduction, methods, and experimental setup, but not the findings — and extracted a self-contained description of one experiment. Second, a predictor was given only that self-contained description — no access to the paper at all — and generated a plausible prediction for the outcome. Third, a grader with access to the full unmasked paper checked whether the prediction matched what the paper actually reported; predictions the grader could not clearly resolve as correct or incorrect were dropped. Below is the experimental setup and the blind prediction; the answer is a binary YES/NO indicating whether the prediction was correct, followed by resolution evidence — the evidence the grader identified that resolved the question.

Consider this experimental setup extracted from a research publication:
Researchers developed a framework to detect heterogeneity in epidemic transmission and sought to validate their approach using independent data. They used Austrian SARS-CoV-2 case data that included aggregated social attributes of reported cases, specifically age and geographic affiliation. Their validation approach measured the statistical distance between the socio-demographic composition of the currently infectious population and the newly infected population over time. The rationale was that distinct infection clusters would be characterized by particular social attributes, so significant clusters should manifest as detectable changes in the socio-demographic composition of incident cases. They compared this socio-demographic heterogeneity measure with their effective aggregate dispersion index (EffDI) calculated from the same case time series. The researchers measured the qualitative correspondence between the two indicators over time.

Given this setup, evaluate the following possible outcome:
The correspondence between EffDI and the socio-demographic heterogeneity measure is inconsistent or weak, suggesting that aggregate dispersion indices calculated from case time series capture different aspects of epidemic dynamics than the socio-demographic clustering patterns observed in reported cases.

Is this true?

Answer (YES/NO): NO